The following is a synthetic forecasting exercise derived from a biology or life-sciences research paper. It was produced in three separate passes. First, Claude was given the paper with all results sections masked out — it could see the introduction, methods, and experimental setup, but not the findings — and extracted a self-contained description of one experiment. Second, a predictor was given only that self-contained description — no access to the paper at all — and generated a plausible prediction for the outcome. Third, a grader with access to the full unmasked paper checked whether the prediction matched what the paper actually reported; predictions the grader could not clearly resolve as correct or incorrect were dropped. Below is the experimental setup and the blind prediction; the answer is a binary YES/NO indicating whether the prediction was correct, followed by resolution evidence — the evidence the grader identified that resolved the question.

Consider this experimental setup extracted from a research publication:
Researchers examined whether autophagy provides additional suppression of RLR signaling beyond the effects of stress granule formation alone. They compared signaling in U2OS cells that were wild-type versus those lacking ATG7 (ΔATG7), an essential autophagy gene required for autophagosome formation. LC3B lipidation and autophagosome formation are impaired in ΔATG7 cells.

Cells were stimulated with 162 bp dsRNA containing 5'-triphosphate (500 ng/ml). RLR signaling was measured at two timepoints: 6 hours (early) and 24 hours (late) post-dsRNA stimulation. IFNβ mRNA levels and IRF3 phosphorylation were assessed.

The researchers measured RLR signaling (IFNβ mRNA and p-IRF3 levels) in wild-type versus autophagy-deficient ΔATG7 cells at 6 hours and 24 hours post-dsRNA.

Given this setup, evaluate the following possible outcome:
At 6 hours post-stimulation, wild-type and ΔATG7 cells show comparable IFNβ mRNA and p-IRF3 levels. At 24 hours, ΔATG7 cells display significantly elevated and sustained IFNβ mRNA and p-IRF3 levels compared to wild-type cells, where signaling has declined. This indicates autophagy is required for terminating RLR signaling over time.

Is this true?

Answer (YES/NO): YES